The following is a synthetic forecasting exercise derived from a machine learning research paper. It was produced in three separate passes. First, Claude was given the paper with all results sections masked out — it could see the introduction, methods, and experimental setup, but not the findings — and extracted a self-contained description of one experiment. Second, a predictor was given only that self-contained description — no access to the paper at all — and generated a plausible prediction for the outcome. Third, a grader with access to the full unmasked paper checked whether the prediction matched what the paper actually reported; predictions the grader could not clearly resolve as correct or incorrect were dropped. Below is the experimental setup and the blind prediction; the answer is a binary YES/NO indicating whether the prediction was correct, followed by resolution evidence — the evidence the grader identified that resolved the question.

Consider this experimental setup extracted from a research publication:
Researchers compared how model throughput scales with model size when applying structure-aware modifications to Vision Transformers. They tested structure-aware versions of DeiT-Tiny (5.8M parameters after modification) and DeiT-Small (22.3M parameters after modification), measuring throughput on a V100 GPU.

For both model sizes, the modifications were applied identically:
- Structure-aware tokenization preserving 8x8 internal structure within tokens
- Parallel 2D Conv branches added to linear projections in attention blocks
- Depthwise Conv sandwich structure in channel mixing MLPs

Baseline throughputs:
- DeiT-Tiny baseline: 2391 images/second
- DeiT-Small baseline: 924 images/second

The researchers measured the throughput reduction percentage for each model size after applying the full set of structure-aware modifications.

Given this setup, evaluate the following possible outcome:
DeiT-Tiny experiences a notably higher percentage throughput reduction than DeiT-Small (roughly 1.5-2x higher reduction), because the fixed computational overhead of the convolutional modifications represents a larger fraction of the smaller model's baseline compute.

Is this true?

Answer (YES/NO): NO